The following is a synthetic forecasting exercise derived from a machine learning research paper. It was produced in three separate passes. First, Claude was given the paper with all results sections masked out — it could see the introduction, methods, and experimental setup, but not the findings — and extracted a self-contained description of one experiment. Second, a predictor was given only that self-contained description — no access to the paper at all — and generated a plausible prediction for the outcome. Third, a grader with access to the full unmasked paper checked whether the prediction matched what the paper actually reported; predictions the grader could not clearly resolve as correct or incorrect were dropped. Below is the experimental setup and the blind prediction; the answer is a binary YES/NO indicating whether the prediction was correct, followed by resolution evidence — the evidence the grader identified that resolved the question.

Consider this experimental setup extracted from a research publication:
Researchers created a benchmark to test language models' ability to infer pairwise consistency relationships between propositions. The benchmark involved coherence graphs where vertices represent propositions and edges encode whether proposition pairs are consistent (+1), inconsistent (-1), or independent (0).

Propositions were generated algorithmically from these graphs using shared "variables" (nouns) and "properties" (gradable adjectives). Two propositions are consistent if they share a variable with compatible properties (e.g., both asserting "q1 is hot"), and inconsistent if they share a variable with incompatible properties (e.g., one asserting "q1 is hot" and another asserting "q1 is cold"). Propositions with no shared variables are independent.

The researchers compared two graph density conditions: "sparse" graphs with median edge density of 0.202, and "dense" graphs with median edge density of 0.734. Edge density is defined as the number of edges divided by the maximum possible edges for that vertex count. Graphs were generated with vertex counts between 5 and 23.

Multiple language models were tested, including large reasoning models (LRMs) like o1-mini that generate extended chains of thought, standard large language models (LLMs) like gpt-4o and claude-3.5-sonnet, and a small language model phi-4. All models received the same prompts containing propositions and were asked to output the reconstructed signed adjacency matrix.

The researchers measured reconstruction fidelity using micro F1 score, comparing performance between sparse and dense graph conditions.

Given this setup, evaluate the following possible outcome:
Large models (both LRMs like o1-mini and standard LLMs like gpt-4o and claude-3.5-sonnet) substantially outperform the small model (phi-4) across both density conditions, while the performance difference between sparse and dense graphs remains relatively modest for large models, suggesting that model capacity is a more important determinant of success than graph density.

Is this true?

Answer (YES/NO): NO